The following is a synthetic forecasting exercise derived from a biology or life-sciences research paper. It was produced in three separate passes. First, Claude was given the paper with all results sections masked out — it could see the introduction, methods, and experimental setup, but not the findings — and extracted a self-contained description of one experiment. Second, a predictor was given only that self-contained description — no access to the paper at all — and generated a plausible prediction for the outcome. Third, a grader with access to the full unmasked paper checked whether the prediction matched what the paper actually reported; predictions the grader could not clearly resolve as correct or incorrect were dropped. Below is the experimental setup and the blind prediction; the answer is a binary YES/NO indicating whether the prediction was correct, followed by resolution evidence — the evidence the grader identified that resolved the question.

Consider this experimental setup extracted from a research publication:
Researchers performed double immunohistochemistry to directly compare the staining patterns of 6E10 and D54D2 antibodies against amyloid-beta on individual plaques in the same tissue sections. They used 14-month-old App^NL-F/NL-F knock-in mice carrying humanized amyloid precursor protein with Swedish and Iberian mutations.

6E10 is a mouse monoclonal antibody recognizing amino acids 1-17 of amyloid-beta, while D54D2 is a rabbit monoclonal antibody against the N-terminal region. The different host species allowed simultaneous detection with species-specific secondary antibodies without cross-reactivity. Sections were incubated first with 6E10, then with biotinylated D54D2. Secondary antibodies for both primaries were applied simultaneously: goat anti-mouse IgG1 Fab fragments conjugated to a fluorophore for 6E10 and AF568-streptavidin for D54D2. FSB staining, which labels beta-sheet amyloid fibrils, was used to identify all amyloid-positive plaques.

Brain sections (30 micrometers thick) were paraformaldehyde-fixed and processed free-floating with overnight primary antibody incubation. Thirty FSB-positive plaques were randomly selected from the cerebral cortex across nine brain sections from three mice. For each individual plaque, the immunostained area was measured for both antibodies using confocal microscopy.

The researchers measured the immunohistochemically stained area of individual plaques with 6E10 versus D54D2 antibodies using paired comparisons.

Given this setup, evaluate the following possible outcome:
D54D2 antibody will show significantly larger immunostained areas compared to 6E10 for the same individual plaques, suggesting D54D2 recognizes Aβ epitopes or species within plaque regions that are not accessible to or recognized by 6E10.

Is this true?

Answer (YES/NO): YES